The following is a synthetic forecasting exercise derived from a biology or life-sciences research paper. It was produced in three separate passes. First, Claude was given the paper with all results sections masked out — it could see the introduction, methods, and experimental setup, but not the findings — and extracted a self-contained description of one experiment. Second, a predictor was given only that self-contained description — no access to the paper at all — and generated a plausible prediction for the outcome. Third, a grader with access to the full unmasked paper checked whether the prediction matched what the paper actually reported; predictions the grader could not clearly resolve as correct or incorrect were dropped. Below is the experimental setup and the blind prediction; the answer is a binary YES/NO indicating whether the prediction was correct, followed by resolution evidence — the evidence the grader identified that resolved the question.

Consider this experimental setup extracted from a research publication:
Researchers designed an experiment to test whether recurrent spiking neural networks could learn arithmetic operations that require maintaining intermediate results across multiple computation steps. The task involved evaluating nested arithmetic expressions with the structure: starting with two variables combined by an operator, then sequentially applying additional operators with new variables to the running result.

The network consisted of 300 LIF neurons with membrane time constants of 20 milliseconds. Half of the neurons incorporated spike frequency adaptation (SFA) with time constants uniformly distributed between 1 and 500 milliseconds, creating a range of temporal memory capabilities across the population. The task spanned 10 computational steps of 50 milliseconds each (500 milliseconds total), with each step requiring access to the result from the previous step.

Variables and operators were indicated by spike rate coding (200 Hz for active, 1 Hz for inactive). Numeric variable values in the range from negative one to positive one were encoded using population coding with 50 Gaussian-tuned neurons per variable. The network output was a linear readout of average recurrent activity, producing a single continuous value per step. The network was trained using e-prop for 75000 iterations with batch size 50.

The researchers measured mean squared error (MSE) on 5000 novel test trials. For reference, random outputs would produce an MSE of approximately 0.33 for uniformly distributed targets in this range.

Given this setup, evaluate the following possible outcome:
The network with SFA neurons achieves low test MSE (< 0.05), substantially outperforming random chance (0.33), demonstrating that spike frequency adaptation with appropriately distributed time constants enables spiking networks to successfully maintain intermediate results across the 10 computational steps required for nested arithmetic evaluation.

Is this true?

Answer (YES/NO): YES